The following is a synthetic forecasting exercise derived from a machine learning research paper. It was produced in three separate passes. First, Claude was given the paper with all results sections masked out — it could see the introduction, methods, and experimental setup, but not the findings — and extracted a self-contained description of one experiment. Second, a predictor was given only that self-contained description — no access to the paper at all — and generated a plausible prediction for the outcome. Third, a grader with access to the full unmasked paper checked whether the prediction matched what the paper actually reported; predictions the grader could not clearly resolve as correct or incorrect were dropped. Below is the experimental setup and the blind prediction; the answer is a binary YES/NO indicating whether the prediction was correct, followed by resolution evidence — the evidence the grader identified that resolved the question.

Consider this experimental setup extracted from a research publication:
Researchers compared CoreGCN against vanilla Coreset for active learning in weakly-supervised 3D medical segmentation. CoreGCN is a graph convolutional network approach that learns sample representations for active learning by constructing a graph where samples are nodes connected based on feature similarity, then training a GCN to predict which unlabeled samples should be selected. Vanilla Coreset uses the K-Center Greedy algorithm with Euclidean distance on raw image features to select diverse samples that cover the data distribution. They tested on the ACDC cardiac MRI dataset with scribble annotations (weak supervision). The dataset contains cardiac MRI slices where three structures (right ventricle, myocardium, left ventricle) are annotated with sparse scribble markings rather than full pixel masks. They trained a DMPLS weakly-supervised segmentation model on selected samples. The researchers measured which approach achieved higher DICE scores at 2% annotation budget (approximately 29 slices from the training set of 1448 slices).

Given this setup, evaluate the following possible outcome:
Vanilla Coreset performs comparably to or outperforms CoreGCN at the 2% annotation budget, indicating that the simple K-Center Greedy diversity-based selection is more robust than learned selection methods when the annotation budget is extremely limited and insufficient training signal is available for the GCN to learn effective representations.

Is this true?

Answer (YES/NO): YES